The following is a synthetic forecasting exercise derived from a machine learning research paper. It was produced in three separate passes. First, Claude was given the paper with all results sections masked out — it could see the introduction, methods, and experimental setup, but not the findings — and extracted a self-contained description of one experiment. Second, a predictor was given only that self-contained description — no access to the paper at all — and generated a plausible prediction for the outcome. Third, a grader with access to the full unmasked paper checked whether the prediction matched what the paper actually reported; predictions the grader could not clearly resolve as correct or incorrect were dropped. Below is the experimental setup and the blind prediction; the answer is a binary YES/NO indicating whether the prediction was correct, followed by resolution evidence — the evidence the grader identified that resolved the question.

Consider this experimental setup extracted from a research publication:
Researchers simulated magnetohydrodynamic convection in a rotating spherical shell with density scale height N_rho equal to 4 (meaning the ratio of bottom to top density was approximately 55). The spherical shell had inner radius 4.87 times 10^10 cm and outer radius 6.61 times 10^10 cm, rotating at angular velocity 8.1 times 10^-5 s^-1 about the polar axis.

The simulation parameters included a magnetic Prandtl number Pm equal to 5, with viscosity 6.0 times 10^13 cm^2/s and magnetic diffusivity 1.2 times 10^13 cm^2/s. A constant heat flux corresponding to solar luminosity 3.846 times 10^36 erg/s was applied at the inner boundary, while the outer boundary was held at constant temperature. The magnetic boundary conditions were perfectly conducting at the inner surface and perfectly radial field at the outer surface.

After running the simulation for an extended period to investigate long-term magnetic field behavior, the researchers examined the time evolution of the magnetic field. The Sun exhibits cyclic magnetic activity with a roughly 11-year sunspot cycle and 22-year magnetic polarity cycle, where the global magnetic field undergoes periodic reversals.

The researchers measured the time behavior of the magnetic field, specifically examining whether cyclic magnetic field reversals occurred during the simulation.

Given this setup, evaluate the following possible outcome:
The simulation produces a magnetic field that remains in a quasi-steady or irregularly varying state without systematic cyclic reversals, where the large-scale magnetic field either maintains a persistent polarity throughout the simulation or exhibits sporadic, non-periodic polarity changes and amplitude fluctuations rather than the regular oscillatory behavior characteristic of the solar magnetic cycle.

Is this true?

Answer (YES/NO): YES